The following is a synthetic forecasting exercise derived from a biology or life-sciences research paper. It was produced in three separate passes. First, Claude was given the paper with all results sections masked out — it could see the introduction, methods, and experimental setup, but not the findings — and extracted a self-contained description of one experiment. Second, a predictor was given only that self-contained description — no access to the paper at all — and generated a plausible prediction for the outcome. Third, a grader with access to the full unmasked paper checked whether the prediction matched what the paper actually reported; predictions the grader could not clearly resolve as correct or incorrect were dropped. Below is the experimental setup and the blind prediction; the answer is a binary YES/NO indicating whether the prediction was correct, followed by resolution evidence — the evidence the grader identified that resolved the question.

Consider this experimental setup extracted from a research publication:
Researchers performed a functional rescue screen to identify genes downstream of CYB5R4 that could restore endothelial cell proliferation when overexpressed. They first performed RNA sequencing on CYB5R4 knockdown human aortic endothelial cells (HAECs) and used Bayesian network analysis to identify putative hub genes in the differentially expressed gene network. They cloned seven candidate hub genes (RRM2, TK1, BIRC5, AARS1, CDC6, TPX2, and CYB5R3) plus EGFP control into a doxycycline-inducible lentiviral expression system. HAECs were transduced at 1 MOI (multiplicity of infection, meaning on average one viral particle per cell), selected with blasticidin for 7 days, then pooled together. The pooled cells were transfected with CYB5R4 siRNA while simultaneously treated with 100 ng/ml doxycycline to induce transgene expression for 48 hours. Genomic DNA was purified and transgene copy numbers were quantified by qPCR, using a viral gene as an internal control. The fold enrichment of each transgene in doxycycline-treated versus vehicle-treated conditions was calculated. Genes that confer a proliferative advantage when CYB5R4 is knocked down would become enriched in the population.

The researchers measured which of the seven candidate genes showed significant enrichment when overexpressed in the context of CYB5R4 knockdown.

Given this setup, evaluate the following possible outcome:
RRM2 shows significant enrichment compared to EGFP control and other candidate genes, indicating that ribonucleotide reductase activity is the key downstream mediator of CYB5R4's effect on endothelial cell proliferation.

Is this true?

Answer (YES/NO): YES